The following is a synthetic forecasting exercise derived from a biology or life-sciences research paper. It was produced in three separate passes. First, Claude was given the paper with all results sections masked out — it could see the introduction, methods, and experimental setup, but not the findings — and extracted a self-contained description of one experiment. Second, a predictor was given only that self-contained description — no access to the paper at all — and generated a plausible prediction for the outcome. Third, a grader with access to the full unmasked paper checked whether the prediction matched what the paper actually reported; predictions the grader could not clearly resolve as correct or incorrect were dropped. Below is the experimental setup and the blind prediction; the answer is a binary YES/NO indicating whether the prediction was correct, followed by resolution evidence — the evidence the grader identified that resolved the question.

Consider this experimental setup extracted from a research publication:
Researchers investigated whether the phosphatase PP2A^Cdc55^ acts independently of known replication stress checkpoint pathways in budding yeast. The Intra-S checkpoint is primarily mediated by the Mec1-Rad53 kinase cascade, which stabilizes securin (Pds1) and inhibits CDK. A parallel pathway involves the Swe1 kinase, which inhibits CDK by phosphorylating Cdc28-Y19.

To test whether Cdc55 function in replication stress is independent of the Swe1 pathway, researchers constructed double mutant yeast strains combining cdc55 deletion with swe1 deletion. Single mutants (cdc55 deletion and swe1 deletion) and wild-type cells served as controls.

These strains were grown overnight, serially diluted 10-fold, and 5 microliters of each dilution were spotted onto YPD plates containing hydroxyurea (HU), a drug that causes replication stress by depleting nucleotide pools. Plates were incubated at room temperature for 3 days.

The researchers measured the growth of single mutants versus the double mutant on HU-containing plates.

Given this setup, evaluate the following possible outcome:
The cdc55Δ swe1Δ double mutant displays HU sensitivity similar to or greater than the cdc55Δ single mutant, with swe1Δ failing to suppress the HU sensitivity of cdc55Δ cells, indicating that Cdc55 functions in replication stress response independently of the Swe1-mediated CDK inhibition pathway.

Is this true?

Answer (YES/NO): YES